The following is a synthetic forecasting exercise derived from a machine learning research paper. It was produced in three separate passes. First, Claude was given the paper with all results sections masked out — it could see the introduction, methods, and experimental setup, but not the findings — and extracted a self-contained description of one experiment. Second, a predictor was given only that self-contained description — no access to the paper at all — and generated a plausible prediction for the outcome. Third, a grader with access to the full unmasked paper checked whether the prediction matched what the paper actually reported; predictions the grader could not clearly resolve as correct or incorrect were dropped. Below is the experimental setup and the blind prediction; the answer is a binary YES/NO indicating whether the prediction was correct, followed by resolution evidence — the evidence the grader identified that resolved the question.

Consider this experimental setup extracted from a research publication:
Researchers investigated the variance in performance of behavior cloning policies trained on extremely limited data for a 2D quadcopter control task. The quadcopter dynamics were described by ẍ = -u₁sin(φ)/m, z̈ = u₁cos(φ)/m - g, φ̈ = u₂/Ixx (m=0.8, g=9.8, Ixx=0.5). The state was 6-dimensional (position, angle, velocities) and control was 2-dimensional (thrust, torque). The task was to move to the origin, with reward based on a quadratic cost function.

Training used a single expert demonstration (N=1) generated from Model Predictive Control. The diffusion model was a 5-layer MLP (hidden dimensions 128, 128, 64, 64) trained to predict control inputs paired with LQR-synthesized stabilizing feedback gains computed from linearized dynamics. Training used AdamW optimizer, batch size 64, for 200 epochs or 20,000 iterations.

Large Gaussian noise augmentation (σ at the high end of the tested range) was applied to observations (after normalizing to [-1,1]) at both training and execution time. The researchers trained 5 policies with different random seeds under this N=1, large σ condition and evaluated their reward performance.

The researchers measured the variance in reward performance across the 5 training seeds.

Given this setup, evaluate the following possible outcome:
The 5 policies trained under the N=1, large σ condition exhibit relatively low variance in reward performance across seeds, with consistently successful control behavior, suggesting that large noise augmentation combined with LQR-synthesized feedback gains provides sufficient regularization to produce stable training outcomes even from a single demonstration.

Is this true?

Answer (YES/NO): NO